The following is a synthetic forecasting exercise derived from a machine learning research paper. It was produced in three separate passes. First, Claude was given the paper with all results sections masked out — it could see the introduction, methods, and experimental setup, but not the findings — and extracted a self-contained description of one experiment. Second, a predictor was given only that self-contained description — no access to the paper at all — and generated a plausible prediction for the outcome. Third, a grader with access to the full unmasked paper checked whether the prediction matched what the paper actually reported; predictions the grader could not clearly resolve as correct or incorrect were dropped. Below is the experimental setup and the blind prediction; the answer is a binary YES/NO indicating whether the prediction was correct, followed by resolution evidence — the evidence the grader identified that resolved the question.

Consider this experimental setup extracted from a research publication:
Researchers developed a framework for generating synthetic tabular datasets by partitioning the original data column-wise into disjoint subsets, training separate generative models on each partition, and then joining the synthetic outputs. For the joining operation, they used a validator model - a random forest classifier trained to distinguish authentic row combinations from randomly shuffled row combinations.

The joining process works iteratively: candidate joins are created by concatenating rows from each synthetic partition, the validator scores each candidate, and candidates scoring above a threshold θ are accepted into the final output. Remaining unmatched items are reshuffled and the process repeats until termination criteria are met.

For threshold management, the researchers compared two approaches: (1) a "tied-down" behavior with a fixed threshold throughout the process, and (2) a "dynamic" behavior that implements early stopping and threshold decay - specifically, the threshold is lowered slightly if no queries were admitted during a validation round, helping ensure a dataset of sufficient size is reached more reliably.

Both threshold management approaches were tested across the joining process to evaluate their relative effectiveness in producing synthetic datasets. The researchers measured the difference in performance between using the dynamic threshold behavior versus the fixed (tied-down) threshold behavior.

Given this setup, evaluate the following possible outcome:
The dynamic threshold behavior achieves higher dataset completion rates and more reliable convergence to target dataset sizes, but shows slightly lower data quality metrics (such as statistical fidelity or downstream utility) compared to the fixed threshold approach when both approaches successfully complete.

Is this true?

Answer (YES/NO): NO